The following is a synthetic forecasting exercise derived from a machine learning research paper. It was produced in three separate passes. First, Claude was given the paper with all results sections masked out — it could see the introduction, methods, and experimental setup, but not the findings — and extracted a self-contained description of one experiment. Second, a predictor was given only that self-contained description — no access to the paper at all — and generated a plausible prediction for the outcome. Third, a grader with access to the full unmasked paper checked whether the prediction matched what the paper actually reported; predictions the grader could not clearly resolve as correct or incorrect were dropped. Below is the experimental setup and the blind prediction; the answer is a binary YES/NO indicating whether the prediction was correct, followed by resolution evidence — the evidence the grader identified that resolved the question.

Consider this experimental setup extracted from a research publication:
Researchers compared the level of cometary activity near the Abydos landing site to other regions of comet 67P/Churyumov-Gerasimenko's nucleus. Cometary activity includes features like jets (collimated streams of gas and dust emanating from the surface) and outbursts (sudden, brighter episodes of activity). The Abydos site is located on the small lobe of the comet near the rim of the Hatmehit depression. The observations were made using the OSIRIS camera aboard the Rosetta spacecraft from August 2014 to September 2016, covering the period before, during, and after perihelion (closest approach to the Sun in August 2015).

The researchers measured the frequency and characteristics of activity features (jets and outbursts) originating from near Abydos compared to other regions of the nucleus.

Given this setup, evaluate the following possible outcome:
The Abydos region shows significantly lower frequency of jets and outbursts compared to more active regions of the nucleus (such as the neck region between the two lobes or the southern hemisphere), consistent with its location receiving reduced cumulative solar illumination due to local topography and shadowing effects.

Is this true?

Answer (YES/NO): YES